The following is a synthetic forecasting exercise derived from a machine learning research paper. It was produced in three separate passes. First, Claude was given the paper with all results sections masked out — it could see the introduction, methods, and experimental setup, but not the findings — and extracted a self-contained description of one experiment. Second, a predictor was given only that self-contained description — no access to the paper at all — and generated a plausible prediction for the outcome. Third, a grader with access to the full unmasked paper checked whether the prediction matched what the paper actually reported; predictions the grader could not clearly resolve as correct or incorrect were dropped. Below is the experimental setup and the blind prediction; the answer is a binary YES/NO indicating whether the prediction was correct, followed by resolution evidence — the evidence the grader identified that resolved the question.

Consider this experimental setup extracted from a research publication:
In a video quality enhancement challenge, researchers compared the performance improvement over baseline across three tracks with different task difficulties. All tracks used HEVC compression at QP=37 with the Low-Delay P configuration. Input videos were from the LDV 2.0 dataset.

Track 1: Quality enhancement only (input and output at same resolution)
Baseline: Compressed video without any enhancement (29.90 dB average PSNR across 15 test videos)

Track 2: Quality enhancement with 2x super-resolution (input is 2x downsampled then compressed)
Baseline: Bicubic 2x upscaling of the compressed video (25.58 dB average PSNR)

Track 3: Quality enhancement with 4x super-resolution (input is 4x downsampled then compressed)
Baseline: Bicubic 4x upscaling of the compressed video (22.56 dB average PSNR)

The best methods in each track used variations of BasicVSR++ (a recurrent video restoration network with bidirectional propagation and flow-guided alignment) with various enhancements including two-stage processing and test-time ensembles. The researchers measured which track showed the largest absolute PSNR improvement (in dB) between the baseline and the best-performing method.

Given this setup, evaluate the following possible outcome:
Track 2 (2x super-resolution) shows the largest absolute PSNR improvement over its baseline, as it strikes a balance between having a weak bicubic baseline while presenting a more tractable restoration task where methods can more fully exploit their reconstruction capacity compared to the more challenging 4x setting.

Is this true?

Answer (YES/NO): NO